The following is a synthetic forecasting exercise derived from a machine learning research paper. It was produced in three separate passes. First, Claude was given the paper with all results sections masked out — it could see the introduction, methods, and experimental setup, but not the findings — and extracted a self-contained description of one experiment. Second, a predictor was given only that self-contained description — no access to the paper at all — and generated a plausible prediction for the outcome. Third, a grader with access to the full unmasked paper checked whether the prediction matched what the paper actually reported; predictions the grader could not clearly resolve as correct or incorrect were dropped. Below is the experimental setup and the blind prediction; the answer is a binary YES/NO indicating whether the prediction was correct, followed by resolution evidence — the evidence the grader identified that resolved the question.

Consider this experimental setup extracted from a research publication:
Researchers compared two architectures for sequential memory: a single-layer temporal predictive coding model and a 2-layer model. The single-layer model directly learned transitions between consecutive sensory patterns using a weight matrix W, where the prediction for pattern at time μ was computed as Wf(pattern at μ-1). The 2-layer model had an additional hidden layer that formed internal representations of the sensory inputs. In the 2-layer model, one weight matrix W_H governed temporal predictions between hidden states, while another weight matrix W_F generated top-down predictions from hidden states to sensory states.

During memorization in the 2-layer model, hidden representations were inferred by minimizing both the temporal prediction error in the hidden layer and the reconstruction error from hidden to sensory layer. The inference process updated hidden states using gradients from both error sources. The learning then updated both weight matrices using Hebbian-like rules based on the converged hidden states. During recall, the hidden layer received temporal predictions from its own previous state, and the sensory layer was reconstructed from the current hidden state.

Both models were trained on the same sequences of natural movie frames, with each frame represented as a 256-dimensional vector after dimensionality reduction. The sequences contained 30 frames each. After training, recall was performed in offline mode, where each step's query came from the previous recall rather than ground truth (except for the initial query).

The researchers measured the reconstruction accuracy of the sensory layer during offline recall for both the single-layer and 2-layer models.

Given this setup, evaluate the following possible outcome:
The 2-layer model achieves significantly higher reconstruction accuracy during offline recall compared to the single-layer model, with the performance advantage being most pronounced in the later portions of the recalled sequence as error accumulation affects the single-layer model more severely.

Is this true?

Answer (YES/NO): NO